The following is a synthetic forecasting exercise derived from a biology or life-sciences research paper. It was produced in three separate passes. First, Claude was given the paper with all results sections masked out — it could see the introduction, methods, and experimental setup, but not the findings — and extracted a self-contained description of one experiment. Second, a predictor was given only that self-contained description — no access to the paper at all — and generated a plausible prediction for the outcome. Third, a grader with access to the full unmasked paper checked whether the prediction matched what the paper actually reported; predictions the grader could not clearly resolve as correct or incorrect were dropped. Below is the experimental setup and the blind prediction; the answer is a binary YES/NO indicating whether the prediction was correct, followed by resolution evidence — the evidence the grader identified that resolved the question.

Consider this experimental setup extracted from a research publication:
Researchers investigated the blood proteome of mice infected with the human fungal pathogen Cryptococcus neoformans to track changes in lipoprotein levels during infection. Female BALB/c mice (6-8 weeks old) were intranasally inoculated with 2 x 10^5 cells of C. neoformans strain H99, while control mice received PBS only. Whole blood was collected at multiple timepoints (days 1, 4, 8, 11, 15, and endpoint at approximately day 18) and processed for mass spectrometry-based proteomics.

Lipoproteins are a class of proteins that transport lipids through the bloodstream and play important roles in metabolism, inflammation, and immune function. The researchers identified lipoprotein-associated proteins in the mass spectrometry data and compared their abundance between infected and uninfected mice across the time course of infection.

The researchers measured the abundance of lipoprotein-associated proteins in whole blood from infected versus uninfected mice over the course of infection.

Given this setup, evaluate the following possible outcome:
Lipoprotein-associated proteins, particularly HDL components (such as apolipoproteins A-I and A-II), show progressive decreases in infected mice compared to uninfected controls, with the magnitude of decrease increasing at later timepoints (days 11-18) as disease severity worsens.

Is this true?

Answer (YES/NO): NO